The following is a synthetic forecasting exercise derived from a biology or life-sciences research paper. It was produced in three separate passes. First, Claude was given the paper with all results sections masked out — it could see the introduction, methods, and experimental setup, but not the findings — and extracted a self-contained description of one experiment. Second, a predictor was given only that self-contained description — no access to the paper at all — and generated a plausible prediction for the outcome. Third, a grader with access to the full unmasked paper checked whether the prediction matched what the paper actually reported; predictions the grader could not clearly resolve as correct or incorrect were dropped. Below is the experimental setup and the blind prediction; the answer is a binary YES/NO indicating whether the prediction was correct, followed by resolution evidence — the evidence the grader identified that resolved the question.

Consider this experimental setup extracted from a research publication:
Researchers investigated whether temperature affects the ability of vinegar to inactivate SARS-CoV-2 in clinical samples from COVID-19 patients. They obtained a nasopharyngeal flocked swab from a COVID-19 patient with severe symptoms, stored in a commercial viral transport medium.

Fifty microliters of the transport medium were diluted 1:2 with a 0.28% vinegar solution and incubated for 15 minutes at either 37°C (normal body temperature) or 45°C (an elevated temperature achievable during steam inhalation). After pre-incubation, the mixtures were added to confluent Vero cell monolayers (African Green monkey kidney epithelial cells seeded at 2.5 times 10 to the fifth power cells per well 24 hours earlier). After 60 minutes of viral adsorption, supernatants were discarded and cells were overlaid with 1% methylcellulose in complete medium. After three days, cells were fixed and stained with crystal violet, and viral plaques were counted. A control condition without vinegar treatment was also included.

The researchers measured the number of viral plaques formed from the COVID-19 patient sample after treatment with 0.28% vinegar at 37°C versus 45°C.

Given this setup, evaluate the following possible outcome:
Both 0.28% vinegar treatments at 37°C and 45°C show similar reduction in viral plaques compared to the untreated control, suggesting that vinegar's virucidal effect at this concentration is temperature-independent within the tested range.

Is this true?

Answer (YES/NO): NO